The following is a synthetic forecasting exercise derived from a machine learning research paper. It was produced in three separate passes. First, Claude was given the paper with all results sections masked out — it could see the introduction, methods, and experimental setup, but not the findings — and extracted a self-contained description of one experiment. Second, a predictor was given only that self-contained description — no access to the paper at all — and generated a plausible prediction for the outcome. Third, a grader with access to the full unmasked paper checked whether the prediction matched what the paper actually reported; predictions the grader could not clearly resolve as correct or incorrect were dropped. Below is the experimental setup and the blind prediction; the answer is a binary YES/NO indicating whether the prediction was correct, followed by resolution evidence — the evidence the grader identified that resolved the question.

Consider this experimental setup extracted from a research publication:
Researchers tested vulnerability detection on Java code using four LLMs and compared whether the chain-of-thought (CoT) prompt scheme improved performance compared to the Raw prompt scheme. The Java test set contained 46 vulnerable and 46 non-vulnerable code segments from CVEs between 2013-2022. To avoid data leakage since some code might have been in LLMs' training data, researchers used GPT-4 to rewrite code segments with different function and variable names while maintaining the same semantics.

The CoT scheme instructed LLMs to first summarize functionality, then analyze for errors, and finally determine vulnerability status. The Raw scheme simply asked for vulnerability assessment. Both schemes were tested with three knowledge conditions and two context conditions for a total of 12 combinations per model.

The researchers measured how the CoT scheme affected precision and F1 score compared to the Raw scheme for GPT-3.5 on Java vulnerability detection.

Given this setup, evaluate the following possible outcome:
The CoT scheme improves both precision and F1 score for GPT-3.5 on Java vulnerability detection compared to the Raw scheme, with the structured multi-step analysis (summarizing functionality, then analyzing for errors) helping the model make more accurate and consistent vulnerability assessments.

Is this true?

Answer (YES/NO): NO